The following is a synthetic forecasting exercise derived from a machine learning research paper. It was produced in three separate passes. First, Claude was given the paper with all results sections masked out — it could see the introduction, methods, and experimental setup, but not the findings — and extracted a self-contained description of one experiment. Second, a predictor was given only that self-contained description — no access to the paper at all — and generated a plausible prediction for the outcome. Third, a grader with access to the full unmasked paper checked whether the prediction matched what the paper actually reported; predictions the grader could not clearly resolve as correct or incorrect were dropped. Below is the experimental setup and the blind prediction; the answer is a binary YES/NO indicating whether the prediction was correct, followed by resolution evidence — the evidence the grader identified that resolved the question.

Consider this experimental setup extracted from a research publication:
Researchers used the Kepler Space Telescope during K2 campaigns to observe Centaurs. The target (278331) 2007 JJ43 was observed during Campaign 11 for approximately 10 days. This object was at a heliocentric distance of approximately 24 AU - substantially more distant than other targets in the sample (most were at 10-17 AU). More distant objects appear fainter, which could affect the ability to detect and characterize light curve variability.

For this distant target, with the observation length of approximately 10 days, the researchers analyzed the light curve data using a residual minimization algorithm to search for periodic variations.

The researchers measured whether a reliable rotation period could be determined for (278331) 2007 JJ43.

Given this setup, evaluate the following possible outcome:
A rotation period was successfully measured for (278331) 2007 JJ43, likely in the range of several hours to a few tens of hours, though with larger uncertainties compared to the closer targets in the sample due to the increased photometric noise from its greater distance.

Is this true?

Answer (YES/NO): NO